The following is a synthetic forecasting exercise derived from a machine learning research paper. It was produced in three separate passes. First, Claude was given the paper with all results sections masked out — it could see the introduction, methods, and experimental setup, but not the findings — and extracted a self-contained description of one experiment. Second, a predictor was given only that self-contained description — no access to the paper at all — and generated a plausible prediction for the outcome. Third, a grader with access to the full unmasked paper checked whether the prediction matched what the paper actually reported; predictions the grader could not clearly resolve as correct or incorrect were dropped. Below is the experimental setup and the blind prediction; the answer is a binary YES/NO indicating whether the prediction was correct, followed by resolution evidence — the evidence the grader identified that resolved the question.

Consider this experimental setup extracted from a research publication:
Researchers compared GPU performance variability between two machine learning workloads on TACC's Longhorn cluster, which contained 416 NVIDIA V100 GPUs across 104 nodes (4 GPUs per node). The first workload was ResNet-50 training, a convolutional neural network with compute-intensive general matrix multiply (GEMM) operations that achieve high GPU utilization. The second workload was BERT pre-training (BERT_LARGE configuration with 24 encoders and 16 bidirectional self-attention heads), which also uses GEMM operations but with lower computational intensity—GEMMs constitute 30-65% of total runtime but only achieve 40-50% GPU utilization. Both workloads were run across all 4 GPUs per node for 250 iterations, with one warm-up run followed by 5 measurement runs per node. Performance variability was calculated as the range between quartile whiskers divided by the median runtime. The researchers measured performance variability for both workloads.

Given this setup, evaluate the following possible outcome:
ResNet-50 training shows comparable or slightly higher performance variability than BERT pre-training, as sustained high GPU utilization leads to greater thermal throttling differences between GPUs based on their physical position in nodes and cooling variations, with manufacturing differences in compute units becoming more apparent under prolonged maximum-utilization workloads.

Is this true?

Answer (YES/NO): NO